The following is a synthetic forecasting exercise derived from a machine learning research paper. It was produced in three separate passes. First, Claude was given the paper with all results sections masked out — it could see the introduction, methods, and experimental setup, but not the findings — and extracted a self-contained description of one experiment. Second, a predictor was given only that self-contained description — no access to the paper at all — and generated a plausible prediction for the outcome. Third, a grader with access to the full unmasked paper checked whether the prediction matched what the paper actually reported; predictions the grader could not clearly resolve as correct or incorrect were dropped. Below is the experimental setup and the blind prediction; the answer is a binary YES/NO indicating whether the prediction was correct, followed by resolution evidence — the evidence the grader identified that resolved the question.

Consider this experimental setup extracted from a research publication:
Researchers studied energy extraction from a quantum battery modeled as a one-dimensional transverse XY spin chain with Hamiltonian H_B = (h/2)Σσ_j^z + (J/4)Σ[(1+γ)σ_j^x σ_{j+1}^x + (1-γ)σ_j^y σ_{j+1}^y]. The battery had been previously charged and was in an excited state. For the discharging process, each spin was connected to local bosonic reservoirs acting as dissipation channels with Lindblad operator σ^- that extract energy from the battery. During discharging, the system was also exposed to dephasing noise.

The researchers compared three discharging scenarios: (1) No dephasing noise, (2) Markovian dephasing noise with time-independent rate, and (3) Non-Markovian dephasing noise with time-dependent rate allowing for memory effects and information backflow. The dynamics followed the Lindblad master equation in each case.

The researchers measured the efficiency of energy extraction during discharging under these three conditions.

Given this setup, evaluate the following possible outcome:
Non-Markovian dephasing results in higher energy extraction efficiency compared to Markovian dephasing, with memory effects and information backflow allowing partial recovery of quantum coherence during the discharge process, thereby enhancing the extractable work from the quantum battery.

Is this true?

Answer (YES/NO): YES